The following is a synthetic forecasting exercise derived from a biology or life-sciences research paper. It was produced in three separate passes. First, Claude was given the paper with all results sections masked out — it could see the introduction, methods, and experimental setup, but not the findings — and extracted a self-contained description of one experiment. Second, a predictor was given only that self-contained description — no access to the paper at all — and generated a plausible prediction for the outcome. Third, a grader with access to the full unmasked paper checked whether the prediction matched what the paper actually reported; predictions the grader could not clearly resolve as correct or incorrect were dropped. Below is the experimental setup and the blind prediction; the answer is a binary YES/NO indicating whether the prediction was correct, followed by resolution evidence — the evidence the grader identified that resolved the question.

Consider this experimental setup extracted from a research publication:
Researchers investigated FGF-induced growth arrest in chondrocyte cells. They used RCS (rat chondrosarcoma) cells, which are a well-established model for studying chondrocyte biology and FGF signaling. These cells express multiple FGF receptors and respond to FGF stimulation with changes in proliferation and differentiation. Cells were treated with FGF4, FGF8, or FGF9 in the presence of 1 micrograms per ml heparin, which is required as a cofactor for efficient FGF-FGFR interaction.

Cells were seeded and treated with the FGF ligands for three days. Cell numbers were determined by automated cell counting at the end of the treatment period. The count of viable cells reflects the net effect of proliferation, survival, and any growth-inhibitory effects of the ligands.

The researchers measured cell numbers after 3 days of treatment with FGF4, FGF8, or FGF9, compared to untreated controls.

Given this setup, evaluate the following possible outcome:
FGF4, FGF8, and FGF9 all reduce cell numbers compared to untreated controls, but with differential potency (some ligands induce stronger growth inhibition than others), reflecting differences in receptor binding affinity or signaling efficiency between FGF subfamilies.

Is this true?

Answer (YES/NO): YES